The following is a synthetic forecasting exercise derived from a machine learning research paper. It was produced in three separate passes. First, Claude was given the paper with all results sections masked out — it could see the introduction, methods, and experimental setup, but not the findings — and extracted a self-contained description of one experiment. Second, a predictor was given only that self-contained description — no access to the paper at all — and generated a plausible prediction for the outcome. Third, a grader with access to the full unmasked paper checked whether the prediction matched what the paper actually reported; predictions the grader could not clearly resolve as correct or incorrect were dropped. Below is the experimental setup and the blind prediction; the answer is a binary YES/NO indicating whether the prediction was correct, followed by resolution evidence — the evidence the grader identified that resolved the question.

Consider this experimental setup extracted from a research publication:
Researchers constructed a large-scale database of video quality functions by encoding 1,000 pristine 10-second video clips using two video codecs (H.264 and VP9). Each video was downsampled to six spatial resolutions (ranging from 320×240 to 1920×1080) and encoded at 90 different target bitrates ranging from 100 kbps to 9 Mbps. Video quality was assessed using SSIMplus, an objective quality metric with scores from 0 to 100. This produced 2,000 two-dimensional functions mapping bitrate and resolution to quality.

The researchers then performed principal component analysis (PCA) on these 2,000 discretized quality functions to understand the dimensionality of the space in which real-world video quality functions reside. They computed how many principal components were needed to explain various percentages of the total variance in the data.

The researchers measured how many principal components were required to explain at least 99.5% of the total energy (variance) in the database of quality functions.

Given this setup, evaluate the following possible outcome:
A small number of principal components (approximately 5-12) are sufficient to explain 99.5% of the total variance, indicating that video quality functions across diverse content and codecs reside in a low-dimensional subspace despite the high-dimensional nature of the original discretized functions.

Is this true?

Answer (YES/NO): YES